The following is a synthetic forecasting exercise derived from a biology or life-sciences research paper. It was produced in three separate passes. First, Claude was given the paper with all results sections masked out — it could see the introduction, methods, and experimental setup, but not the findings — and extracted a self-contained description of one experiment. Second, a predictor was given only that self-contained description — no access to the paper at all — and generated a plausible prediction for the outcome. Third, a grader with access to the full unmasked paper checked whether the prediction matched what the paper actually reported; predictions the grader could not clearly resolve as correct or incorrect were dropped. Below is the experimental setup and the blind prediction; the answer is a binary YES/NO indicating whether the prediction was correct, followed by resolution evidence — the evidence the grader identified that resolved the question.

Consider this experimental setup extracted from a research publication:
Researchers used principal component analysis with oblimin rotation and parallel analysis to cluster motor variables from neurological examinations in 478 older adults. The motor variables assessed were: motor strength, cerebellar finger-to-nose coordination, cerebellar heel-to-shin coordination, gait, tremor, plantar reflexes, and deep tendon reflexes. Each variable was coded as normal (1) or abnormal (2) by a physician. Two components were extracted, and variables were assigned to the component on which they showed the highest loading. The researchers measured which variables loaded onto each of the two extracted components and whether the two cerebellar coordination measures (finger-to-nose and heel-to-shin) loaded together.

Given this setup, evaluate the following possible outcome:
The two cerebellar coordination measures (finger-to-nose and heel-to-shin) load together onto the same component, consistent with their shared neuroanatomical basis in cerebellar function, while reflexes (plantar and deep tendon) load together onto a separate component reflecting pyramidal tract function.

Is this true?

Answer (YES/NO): NO